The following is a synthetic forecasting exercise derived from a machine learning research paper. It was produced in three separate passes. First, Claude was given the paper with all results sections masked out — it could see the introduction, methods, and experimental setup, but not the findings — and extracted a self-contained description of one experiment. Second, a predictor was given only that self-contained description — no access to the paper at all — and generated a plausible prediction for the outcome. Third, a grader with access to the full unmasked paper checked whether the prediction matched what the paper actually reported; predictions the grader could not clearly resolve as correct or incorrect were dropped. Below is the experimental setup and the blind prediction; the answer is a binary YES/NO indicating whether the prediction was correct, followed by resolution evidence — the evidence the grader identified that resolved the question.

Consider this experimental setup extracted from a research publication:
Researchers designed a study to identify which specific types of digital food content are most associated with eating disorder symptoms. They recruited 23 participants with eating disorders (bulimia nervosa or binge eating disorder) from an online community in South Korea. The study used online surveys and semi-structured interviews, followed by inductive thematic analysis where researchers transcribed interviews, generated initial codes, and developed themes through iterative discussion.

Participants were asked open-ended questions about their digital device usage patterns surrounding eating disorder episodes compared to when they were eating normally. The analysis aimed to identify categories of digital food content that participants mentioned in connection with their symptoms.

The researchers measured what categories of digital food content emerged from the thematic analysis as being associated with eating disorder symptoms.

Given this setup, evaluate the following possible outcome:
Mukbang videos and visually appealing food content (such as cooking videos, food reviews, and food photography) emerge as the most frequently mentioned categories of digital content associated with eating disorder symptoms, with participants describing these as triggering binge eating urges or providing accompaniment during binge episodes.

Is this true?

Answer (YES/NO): NO